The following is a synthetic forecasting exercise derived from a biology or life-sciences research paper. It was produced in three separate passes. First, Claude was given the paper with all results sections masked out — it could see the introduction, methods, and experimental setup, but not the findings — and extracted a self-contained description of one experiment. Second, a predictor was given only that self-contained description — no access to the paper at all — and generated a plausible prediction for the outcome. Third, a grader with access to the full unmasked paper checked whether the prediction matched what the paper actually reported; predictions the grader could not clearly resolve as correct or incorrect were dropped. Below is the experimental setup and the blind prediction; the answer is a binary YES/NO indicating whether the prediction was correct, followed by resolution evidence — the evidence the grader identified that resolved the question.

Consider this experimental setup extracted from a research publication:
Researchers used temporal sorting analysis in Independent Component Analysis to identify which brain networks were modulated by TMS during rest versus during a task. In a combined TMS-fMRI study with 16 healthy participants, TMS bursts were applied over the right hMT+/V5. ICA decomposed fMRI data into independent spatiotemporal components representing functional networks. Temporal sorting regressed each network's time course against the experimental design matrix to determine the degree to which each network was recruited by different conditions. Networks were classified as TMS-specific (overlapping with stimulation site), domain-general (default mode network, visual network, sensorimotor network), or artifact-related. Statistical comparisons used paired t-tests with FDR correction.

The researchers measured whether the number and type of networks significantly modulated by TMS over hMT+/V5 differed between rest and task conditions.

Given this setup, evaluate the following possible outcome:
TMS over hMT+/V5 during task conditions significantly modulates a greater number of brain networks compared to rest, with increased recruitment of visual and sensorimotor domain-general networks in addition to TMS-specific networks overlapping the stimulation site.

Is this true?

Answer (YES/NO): NO